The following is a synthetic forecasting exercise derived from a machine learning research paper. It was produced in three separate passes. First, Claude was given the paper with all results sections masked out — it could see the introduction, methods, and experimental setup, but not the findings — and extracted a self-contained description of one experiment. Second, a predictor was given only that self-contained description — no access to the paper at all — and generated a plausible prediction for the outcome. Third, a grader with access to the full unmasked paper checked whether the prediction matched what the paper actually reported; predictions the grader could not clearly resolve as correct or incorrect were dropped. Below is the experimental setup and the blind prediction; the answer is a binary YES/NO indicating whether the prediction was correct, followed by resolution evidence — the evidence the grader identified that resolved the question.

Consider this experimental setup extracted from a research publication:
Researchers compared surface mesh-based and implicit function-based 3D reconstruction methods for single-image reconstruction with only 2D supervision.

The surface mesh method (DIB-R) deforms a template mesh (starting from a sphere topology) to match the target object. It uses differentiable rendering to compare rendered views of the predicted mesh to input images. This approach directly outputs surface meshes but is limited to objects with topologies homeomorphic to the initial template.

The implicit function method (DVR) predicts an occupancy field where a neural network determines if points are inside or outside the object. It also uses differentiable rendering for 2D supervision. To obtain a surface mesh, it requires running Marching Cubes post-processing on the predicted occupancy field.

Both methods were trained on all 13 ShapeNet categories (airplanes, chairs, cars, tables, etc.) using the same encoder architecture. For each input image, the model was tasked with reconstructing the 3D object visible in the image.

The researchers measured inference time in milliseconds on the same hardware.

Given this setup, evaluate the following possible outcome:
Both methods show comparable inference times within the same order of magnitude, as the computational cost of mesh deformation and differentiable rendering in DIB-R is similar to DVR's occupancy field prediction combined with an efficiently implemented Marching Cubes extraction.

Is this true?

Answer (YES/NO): NO